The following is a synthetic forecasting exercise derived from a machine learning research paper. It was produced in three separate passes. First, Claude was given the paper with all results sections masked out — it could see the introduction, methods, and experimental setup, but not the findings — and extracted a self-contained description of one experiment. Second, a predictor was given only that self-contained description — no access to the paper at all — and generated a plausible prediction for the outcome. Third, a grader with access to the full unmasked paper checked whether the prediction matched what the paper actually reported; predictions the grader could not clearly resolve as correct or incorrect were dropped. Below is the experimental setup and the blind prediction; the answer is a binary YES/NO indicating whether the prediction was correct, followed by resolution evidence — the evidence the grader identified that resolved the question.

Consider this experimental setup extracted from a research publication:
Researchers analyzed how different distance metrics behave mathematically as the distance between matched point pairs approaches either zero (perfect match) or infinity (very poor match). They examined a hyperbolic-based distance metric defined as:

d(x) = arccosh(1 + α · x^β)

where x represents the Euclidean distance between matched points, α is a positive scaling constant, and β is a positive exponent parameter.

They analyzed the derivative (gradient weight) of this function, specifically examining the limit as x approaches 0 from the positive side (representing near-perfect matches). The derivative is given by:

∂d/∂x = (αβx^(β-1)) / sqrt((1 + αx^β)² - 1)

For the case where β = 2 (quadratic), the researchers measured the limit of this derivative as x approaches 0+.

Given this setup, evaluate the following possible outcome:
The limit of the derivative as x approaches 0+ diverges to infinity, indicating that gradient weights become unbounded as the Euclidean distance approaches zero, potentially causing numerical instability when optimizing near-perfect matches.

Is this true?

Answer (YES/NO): NO